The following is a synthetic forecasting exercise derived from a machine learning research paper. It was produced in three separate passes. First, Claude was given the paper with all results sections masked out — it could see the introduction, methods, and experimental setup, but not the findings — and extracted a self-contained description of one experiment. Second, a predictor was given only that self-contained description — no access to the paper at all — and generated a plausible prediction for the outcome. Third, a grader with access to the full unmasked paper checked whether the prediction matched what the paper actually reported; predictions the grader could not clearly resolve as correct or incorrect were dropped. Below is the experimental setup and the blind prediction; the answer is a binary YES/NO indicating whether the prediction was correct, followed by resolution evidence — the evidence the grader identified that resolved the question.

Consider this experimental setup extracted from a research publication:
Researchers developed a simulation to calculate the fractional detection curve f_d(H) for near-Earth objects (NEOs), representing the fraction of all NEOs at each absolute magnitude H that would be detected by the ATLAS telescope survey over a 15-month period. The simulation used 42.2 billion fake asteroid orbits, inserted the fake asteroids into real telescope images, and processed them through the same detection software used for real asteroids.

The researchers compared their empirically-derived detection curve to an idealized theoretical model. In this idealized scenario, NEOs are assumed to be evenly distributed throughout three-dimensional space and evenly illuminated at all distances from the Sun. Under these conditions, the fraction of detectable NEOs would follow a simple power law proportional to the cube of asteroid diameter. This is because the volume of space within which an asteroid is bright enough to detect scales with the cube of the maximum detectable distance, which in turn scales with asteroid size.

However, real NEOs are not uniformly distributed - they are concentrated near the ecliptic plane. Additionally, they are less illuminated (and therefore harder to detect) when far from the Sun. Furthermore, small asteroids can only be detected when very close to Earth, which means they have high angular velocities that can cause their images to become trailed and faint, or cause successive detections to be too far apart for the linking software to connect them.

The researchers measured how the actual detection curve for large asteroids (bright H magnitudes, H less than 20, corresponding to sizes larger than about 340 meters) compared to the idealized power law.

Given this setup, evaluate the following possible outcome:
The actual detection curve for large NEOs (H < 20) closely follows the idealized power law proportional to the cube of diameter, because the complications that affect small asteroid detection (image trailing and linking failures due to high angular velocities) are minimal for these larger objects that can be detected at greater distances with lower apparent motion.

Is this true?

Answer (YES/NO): NO